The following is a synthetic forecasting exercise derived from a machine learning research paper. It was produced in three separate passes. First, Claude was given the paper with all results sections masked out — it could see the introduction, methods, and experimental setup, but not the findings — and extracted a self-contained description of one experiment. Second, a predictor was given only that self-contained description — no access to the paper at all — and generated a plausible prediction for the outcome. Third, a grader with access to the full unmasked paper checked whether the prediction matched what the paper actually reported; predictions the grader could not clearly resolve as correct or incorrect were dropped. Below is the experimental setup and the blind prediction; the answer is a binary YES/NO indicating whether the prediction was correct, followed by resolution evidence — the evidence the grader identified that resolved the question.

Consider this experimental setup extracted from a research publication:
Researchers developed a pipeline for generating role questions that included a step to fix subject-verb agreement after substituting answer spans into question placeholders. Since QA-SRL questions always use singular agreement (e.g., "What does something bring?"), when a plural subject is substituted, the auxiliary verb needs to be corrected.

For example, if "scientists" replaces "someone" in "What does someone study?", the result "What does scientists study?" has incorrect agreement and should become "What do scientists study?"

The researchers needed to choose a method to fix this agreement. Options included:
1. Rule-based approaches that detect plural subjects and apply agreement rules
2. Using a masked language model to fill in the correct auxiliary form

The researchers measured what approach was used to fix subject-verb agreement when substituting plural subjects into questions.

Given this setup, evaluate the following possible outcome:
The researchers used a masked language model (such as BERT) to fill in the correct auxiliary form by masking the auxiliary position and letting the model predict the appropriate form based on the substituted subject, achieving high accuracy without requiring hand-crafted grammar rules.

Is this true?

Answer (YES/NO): YES